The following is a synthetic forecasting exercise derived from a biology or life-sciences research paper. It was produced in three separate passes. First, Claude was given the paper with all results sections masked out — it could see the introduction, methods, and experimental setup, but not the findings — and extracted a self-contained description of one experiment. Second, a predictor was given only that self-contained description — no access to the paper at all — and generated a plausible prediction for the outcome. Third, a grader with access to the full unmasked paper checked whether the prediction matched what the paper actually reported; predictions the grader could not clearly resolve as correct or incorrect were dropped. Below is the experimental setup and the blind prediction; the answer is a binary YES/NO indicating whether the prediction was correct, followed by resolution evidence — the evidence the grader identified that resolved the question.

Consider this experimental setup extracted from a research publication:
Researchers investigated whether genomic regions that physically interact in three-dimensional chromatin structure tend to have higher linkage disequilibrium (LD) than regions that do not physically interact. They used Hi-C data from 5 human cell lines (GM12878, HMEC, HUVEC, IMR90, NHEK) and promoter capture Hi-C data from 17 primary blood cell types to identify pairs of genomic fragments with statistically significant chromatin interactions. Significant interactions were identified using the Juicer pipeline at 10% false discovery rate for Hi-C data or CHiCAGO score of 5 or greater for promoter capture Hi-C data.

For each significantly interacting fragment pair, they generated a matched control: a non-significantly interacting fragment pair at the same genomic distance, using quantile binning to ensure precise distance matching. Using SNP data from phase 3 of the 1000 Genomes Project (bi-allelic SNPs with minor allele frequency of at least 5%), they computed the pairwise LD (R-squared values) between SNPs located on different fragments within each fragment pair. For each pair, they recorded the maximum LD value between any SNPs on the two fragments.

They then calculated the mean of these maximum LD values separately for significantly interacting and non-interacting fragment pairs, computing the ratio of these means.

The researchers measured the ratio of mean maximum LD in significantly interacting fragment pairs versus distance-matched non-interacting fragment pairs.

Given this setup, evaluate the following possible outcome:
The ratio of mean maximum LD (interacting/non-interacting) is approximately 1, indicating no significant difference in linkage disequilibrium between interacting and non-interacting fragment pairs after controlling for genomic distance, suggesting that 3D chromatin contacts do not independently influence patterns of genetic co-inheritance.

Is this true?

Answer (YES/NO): YES